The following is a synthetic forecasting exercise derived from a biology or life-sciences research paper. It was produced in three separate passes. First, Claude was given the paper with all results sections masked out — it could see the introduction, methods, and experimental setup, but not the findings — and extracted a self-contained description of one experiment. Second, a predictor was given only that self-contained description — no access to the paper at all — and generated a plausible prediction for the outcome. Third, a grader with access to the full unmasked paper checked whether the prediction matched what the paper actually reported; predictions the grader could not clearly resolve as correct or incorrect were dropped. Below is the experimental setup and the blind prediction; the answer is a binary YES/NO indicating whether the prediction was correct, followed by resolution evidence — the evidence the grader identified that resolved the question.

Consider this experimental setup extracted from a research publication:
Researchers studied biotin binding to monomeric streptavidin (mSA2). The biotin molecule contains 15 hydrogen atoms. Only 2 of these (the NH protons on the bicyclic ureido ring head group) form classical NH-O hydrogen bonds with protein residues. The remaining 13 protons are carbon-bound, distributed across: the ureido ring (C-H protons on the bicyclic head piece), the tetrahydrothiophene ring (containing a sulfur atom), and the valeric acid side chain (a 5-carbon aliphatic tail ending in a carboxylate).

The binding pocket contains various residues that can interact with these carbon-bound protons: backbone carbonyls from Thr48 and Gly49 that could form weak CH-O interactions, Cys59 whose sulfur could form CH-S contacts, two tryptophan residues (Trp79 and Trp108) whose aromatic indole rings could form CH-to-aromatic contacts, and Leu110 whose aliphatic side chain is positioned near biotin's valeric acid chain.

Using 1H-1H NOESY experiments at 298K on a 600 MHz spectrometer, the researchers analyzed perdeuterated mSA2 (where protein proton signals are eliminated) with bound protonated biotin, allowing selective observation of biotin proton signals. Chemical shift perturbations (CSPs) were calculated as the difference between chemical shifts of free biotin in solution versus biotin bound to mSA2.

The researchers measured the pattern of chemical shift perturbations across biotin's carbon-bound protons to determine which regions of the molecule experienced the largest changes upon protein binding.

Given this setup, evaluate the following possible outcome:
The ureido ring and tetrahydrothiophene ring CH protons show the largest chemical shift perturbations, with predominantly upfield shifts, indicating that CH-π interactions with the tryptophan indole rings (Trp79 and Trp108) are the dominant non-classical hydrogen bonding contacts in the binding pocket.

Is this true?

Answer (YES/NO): NO